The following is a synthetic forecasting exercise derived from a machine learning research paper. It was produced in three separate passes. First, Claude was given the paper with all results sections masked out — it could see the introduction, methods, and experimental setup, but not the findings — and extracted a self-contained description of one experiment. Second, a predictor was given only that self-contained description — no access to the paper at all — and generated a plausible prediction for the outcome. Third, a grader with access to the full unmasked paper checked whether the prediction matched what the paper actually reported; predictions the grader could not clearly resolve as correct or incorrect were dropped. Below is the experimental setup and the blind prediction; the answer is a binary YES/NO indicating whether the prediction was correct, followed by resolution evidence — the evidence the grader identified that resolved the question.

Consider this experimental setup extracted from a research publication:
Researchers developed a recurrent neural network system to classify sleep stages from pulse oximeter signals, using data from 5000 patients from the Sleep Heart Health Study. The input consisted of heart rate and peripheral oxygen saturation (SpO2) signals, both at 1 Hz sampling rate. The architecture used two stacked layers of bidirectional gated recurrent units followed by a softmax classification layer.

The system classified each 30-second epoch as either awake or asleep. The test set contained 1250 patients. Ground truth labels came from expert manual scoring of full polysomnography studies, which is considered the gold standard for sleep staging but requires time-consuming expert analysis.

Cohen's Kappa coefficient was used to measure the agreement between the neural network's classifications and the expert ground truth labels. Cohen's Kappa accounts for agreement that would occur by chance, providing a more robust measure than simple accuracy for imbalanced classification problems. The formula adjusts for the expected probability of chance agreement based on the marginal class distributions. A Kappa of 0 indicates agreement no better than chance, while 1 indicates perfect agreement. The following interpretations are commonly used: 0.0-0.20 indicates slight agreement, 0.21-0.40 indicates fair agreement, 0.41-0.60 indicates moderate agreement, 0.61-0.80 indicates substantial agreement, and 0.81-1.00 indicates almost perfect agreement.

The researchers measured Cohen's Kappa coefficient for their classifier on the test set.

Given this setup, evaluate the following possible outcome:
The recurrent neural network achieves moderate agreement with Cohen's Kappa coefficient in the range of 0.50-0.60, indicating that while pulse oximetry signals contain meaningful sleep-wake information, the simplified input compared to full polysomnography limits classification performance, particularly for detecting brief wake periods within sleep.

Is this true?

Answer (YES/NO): NO